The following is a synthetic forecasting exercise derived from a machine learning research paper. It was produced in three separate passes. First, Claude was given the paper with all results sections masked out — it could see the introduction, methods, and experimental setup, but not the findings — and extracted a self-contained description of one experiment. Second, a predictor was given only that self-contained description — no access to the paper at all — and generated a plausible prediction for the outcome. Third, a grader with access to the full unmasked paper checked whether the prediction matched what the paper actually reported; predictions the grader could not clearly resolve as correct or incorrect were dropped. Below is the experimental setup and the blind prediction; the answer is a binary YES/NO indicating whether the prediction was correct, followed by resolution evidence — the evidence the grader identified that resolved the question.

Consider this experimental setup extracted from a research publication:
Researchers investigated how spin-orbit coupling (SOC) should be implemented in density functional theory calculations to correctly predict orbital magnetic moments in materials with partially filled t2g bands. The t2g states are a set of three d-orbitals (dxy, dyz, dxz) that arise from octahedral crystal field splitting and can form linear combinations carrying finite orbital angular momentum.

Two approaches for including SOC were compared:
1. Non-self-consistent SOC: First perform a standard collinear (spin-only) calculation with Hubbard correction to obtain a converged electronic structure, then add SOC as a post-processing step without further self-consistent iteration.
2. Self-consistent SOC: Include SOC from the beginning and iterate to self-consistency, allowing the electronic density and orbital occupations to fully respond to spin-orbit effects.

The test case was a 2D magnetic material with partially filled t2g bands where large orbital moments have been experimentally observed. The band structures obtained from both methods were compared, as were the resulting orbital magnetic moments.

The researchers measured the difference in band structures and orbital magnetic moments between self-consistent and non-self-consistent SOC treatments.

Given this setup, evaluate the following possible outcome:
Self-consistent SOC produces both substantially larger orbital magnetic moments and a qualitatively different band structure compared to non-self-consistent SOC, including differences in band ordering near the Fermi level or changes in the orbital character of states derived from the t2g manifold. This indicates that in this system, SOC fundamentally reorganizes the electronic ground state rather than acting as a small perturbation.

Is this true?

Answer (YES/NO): NO